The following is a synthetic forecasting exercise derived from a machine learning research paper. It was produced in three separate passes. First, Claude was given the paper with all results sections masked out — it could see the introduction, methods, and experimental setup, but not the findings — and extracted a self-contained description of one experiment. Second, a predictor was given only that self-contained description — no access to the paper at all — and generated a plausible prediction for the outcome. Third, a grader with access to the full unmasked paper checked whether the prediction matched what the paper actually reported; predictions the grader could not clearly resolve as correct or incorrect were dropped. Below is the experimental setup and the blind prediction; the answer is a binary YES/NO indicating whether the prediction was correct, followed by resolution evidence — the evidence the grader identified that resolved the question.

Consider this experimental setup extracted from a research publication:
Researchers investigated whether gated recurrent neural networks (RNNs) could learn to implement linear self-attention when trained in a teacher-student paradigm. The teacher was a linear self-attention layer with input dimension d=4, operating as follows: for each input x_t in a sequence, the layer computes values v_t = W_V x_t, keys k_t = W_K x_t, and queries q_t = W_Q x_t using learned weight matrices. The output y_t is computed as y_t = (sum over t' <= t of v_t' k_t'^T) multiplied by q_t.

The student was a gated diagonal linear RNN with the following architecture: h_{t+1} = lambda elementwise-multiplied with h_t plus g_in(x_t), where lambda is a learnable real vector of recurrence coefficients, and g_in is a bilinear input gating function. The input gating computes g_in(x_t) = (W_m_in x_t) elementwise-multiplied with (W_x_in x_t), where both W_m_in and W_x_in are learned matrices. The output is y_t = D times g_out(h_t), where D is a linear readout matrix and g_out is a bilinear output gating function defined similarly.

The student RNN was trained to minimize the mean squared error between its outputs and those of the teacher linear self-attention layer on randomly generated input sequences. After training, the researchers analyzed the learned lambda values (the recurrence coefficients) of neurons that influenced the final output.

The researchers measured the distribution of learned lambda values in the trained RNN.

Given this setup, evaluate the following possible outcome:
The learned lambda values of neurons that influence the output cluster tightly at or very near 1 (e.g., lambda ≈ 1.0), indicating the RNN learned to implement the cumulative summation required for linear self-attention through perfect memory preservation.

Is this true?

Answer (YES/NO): NO